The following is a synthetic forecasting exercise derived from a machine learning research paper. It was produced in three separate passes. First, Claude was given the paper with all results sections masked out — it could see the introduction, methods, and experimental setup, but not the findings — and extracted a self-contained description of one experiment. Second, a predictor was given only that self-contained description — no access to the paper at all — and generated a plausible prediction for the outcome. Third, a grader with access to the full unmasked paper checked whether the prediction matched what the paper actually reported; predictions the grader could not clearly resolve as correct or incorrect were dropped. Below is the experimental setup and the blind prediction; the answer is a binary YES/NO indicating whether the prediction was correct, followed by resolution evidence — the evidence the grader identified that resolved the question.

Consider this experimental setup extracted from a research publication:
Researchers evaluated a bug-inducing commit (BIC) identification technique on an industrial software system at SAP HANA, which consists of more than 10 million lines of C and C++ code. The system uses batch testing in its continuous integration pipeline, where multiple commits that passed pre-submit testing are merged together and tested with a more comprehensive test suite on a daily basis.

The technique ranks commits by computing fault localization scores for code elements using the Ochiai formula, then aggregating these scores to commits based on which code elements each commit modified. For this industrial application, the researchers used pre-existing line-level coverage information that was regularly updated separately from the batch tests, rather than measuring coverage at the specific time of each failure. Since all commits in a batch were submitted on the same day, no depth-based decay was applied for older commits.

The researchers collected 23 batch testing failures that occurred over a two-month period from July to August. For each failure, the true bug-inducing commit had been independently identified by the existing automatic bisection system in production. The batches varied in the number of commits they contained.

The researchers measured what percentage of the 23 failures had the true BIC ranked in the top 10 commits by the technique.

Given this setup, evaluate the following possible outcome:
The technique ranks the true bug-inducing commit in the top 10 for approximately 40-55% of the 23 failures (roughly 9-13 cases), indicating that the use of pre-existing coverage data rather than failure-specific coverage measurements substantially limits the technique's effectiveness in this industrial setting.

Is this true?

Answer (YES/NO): NO